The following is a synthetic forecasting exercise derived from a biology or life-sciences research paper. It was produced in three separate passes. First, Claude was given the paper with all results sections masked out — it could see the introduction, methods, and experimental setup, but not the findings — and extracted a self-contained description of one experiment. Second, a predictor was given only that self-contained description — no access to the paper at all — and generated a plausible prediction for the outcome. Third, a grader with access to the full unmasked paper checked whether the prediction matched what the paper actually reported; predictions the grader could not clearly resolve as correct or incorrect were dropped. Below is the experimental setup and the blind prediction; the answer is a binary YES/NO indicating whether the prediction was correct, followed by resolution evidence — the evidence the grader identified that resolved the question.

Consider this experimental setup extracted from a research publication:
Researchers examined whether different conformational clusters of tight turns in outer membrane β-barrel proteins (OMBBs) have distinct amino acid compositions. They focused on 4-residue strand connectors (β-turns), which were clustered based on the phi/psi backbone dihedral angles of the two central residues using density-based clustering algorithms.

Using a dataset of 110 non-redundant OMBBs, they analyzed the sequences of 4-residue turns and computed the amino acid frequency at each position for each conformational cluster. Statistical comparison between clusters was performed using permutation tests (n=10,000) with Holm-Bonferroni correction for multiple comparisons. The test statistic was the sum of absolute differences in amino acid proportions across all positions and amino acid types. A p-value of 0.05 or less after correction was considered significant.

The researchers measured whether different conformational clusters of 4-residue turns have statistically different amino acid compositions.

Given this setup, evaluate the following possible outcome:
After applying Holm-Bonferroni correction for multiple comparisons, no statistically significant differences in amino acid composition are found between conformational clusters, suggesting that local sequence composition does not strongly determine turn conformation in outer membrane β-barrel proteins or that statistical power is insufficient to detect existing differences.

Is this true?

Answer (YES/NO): NO